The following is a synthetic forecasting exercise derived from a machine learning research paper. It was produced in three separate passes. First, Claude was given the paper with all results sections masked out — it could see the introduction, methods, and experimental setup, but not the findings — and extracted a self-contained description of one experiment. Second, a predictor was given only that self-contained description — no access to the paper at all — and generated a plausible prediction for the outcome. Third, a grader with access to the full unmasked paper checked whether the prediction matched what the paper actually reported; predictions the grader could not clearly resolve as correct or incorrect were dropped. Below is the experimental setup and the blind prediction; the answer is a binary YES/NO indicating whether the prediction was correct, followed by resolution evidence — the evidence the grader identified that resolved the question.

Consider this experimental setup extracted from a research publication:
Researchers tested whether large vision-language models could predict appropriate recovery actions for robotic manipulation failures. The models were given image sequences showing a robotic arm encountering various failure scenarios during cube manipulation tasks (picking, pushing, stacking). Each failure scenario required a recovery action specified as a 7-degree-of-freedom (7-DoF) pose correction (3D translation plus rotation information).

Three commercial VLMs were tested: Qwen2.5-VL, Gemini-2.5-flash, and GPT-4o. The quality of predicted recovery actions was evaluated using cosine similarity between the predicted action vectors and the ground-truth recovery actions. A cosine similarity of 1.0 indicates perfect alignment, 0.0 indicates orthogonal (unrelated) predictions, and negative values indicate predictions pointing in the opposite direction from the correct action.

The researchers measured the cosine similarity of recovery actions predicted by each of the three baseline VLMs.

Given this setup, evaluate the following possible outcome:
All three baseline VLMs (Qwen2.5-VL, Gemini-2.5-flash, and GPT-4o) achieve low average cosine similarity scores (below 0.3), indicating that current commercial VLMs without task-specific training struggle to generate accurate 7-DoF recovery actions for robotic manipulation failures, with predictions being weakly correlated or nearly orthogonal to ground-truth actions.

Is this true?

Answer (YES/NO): YES